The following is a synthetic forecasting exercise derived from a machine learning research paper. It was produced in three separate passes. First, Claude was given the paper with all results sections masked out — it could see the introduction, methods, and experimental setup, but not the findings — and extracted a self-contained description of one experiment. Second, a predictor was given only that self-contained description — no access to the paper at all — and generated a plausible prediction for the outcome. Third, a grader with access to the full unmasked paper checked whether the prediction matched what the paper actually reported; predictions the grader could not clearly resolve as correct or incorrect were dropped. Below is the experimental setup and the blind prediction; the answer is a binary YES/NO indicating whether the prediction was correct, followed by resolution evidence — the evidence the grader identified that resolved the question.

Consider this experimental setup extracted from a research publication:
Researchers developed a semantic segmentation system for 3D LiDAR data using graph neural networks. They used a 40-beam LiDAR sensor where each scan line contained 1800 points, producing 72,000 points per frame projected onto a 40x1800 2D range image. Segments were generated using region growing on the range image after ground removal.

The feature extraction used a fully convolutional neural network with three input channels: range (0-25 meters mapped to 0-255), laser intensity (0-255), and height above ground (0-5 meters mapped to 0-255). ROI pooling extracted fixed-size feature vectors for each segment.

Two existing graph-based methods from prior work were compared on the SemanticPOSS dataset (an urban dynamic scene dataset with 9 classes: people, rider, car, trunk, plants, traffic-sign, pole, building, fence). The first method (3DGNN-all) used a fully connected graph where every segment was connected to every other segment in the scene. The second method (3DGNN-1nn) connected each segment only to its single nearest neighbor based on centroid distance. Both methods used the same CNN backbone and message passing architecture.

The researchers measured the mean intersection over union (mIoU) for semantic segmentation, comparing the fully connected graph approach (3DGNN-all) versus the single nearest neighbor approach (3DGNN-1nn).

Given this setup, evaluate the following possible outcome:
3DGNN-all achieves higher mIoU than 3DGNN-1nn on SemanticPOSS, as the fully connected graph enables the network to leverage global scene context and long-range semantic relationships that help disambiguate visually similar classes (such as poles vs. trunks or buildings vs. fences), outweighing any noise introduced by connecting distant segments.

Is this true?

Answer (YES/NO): NO